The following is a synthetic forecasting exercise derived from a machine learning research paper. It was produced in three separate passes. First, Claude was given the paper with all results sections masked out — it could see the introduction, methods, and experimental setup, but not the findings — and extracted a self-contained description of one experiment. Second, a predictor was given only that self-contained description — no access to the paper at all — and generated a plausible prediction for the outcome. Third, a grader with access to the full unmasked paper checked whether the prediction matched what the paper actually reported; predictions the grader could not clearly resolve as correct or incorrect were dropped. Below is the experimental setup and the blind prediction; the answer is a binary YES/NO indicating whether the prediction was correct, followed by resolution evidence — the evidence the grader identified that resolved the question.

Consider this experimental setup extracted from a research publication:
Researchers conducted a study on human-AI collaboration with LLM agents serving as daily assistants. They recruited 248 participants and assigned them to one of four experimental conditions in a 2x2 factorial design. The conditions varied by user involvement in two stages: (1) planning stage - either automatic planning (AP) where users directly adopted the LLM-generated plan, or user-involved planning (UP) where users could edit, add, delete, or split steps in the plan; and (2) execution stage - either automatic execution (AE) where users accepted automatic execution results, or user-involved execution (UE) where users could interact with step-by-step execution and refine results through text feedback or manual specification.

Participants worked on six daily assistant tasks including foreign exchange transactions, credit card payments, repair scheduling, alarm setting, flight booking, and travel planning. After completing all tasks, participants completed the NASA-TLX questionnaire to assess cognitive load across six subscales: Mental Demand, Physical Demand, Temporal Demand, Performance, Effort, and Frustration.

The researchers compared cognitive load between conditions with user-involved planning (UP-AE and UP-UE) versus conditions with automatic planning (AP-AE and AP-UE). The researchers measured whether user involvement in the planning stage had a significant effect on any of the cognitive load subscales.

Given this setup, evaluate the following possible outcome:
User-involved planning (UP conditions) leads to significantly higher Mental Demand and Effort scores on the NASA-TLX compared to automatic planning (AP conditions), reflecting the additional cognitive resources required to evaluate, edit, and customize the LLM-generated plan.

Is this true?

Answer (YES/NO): NO